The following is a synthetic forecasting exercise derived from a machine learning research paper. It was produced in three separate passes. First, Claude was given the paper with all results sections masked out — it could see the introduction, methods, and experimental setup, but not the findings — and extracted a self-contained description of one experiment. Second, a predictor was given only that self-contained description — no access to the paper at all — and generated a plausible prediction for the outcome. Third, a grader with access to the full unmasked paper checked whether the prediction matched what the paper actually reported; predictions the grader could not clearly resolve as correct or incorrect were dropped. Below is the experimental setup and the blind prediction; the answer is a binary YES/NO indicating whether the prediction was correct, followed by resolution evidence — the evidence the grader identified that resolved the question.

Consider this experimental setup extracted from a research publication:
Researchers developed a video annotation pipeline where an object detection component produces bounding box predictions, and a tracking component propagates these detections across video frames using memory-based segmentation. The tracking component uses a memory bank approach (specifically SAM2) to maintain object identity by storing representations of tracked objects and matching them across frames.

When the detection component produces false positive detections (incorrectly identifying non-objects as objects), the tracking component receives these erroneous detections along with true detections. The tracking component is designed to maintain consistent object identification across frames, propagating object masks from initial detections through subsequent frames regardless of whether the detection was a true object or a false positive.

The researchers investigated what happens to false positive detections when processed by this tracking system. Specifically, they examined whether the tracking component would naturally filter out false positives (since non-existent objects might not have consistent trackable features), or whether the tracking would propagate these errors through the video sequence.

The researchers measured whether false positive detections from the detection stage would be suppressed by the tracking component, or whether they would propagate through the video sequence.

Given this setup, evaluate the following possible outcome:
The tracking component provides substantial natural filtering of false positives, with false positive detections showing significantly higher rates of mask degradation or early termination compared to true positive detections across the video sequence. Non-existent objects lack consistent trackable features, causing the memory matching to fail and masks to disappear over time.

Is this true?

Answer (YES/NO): NO